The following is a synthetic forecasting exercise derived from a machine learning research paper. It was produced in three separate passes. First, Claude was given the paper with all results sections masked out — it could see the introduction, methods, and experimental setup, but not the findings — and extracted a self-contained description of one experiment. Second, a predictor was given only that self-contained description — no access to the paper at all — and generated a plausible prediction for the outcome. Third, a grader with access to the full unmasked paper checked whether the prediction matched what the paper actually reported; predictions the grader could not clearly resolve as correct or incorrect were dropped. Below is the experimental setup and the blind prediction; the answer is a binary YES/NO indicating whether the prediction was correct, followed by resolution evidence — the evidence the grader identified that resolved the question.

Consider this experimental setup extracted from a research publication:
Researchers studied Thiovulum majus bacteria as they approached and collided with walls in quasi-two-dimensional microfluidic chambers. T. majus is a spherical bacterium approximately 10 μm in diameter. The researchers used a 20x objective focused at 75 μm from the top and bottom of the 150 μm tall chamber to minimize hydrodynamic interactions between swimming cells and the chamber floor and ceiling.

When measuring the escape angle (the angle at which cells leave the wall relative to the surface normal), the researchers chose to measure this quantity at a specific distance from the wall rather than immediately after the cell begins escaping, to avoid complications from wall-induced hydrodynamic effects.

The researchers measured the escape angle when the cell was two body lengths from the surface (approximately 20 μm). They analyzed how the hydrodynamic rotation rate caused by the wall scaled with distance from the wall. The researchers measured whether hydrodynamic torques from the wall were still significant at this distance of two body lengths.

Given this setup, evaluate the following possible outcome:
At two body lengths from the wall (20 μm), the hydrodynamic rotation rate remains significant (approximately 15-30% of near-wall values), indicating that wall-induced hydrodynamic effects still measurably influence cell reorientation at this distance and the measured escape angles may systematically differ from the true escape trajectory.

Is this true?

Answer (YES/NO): NO